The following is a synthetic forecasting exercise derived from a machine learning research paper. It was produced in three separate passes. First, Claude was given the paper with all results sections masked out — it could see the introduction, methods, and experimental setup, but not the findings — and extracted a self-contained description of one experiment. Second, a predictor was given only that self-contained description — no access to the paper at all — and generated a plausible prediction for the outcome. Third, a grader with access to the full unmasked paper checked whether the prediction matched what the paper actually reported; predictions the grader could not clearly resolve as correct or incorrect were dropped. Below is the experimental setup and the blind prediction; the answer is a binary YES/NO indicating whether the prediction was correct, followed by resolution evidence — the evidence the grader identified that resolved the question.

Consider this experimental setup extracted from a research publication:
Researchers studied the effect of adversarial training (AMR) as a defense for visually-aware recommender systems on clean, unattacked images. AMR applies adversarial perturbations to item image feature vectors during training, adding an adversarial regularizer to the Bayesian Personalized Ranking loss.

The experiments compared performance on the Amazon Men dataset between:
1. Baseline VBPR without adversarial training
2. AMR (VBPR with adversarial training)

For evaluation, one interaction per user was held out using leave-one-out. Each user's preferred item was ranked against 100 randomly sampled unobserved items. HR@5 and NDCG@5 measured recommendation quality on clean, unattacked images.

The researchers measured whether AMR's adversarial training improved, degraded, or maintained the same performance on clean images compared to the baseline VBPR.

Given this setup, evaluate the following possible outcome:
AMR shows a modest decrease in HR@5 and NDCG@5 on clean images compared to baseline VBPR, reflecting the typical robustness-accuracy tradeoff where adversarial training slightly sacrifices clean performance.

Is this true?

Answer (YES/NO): NO